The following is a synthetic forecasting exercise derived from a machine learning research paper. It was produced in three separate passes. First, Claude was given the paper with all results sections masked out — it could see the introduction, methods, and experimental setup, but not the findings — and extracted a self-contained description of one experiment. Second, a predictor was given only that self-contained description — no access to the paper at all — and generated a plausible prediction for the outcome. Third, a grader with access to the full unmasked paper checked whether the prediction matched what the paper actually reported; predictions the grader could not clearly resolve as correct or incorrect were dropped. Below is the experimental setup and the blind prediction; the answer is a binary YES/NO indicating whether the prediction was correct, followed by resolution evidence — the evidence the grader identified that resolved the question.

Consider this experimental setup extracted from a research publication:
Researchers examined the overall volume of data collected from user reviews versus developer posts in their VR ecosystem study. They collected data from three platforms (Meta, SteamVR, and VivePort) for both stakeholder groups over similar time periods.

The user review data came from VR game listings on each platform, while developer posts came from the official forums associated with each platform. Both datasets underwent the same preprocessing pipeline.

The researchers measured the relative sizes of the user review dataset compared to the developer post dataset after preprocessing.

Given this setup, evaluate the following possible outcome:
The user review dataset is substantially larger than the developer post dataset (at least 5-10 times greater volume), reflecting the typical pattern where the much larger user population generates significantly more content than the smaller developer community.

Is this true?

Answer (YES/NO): NO